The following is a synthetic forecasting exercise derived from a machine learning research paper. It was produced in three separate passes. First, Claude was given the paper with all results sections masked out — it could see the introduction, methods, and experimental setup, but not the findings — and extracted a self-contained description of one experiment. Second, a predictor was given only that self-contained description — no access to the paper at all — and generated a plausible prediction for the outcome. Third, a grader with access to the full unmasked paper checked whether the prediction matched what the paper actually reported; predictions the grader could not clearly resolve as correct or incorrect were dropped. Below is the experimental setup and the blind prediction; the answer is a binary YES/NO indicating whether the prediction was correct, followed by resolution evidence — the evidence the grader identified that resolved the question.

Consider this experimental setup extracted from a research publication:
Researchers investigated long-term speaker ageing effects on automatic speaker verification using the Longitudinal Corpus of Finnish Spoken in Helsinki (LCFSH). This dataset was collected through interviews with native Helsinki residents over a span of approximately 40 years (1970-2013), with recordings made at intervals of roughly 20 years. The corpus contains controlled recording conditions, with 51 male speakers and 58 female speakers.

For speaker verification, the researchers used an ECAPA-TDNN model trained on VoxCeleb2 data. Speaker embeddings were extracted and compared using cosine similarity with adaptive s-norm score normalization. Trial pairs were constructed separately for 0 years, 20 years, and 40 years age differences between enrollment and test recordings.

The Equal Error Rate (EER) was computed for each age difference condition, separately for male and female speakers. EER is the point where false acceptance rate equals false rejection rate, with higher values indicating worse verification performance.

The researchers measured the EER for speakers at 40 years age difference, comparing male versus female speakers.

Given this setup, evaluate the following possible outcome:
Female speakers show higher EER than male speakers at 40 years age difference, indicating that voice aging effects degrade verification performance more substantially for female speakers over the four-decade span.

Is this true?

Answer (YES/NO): NO